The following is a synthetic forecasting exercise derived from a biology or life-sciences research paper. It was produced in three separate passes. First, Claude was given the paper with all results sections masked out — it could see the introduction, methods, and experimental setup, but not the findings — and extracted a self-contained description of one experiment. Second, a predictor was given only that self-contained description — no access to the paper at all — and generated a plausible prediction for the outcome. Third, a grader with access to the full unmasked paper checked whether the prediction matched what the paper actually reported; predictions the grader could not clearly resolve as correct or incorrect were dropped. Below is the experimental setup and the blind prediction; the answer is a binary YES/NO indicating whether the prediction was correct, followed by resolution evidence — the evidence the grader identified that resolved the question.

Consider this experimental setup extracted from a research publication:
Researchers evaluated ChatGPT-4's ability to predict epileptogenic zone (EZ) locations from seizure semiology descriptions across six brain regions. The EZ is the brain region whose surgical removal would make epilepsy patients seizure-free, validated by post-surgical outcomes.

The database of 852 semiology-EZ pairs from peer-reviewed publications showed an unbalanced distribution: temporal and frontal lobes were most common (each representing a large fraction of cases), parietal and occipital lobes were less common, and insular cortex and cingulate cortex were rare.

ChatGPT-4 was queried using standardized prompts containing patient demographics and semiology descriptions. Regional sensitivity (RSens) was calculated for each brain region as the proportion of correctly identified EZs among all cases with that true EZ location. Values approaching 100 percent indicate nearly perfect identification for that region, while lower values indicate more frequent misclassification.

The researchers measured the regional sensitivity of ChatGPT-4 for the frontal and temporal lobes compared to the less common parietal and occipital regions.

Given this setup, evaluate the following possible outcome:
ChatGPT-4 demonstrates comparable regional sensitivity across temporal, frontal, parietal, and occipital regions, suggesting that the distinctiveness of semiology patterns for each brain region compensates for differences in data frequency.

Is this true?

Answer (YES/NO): NO